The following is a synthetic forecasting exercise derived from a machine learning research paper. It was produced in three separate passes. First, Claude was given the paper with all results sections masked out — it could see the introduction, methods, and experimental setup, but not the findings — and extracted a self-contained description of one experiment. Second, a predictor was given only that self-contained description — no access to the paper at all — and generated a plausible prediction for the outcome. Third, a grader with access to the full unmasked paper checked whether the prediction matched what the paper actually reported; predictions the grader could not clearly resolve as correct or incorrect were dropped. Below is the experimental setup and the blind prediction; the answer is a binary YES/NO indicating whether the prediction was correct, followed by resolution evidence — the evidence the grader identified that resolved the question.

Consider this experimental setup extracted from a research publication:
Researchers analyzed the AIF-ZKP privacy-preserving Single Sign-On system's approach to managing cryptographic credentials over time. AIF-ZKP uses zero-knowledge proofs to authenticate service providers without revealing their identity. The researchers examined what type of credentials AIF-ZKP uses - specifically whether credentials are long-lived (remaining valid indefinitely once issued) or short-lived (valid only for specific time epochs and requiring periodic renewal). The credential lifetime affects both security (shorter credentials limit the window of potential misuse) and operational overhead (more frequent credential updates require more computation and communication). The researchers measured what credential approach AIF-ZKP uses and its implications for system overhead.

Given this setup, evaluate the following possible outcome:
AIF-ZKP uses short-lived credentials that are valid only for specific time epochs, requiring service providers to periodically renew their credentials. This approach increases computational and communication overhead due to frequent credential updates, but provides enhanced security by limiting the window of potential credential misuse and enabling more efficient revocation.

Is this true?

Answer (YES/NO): YES